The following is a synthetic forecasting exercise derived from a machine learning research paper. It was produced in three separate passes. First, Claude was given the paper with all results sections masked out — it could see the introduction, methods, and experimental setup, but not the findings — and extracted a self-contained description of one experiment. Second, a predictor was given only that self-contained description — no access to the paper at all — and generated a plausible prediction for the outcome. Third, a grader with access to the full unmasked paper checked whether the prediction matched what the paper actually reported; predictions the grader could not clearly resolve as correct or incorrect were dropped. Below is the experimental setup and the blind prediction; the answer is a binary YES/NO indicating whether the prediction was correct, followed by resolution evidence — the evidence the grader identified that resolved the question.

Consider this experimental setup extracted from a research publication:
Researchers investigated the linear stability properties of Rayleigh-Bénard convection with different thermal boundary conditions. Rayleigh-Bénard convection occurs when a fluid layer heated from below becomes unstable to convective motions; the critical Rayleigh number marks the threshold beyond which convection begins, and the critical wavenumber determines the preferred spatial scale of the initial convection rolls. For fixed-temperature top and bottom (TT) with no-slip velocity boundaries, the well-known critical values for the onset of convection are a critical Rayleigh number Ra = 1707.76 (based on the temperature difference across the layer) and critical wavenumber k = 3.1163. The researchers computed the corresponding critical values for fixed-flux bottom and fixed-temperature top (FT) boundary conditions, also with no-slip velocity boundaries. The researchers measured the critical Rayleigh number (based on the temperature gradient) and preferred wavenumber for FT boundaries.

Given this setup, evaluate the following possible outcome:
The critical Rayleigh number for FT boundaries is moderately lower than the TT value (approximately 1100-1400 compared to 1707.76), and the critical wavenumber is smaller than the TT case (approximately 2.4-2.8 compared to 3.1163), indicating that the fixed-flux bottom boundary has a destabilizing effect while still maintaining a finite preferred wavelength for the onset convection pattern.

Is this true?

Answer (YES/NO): YES